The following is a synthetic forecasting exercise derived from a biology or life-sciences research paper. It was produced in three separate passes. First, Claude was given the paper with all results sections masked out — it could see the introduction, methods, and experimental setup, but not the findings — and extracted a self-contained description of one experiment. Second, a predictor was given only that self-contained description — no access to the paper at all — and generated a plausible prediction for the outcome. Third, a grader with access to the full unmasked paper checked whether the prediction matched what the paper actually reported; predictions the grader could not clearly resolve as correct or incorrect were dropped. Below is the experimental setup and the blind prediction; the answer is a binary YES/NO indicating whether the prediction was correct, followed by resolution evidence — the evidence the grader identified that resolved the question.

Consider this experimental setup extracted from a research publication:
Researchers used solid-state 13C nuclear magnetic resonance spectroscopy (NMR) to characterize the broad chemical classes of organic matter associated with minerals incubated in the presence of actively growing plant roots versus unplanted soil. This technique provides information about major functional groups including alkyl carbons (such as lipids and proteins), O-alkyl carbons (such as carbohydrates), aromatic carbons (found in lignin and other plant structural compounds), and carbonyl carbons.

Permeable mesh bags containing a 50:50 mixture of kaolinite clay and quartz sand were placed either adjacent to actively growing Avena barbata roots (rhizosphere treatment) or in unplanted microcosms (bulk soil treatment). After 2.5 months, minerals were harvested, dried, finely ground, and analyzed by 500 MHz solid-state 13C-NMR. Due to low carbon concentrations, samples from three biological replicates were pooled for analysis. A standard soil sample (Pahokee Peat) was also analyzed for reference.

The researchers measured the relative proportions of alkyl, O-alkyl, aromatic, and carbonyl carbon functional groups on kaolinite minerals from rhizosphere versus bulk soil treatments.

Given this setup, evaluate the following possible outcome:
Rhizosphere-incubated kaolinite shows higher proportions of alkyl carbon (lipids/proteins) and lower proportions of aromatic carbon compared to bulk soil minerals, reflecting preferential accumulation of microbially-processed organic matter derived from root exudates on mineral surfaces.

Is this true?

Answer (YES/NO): NO